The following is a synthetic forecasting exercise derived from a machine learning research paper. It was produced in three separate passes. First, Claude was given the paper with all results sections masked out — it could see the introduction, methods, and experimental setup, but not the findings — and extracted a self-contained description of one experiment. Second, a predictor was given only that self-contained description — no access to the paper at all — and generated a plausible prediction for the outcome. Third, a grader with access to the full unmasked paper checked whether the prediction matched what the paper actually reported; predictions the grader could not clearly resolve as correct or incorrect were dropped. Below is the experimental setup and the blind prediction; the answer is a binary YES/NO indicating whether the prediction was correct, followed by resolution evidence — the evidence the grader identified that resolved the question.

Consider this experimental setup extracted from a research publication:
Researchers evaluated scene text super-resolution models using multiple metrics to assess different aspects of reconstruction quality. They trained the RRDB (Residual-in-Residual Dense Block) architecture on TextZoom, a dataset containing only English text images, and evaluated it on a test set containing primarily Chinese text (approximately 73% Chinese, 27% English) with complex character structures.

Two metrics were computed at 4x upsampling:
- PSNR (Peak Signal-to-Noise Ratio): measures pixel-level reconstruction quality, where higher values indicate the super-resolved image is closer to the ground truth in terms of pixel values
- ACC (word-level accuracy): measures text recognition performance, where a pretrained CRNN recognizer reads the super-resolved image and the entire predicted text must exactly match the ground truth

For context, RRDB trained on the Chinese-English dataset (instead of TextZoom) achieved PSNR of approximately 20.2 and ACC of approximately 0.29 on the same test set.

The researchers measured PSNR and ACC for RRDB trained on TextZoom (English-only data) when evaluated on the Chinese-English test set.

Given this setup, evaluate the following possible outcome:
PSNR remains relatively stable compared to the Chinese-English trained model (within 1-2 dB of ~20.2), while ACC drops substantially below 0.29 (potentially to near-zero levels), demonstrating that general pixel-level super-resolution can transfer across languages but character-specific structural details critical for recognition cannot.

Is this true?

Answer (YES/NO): NO